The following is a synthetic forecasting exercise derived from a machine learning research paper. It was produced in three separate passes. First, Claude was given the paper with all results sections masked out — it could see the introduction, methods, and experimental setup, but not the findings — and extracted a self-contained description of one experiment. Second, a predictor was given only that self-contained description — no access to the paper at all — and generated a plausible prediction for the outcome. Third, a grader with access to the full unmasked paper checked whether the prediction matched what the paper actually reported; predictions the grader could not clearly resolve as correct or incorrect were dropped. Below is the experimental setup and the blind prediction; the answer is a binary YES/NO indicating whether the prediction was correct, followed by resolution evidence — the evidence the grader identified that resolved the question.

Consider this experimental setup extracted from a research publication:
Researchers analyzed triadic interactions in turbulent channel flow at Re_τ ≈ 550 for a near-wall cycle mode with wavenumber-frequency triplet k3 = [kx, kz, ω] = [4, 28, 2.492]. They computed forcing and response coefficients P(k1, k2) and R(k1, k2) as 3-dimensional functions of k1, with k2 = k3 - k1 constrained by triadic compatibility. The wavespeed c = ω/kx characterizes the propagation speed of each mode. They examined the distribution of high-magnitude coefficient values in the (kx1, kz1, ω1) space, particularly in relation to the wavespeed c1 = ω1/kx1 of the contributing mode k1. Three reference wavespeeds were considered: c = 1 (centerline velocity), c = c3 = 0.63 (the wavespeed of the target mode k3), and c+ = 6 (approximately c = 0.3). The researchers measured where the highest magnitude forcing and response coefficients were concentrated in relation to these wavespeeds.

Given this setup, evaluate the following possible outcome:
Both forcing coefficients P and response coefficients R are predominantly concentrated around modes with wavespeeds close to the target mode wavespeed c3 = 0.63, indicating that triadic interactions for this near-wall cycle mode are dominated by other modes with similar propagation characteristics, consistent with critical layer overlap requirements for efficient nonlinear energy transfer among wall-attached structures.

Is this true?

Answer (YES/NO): YES